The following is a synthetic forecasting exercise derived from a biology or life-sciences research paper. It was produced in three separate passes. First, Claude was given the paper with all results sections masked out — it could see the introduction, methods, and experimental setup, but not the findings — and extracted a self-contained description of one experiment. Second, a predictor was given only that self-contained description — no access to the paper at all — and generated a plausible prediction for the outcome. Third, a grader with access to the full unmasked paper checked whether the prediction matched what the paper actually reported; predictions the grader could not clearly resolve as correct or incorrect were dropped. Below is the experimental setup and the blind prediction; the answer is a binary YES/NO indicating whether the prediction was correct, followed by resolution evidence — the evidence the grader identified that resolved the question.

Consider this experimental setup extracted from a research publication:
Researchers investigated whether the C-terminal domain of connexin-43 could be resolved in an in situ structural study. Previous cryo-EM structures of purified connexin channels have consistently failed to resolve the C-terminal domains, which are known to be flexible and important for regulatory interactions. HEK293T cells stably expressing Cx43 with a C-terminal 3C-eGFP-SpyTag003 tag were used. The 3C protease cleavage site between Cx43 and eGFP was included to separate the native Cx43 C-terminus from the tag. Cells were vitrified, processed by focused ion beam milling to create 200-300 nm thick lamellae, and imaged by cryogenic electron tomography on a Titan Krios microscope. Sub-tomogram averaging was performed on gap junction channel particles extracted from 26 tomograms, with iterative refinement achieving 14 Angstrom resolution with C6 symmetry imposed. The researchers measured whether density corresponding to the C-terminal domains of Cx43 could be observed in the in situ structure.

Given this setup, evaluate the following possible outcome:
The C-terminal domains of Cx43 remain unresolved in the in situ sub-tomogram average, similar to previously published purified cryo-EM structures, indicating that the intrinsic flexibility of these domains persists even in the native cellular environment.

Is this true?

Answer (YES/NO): NO